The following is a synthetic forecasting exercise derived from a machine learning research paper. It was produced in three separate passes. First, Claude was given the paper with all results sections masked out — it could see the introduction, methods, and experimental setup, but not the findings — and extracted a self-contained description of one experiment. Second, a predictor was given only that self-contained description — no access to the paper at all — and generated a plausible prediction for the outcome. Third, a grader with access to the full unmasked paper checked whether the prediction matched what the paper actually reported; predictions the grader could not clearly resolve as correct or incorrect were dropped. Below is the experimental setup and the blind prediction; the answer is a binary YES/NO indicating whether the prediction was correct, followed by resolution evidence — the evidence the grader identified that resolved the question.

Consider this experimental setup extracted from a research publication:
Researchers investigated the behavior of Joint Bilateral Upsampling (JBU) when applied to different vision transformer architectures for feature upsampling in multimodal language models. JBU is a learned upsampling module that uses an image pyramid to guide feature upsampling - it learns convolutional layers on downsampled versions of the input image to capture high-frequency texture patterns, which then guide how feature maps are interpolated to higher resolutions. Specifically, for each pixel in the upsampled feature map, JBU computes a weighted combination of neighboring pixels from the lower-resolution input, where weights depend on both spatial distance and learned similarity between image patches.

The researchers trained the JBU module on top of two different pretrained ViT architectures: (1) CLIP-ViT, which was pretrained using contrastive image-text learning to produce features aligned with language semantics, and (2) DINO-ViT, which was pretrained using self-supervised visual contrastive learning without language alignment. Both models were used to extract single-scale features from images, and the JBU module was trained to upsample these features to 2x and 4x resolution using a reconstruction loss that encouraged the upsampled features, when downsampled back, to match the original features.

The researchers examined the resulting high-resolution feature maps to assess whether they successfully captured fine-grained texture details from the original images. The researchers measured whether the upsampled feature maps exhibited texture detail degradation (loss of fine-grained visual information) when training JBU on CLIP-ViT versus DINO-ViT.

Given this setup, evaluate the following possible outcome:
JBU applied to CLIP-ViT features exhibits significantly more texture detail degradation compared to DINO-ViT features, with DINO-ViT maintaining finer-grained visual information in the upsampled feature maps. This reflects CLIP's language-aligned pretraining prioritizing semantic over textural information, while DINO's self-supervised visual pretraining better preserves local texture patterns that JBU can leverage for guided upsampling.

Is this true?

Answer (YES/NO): YES